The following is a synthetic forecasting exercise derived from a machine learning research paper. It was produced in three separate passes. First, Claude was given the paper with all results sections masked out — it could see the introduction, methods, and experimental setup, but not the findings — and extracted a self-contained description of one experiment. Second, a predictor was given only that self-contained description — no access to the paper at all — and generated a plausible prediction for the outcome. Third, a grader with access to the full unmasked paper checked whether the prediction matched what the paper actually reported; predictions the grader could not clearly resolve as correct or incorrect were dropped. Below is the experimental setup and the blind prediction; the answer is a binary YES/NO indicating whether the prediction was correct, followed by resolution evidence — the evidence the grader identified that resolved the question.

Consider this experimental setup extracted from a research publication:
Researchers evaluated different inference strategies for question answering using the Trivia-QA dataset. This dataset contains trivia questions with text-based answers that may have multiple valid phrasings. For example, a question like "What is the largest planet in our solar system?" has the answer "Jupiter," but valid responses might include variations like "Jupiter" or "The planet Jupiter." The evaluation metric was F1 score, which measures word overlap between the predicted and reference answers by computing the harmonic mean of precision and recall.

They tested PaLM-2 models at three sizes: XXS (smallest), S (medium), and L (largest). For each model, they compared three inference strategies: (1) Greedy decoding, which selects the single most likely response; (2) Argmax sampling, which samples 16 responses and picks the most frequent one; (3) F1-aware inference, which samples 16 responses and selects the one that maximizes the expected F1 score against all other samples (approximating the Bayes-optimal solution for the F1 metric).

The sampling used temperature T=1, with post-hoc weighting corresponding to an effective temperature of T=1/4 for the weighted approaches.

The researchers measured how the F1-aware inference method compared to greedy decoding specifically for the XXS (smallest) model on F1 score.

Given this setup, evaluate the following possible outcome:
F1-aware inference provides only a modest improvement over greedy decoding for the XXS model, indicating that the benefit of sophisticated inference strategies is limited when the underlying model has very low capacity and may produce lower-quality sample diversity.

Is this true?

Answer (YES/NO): NO